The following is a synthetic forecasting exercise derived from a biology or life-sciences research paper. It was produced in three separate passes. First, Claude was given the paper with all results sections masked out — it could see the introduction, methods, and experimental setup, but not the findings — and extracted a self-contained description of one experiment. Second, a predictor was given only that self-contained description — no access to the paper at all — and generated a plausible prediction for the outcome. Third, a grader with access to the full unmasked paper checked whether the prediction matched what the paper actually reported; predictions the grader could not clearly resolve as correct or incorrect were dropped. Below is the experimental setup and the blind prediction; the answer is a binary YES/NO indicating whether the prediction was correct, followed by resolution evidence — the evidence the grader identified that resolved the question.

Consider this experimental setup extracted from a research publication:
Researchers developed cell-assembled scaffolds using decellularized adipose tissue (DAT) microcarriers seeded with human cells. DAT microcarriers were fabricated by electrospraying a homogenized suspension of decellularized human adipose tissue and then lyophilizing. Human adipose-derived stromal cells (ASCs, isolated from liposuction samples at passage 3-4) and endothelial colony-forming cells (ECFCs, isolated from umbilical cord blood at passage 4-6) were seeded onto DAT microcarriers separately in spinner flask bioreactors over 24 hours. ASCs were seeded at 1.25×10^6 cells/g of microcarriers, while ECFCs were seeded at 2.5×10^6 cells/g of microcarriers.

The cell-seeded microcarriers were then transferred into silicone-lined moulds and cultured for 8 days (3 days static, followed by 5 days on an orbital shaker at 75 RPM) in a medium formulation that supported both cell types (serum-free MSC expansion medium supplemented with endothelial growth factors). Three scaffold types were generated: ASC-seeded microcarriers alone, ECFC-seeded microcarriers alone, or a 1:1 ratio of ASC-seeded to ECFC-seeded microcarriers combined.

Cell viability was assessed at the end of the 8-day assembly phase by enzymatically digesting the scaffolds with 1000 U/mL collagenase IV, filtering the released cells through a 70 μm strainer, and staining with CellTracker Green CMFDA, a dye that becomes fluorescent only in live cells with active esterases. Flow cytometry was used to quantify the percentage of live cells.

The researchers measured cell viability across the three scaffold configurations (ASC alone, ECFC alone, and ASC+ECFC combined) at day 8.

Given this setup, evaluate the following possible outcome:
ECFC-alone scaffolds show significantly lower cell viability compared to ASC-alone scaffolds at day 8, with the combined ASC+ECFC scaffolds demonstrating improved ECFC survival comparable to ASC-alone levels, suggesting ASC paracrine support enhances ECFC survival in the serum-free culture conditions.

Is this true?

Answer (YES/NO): YES